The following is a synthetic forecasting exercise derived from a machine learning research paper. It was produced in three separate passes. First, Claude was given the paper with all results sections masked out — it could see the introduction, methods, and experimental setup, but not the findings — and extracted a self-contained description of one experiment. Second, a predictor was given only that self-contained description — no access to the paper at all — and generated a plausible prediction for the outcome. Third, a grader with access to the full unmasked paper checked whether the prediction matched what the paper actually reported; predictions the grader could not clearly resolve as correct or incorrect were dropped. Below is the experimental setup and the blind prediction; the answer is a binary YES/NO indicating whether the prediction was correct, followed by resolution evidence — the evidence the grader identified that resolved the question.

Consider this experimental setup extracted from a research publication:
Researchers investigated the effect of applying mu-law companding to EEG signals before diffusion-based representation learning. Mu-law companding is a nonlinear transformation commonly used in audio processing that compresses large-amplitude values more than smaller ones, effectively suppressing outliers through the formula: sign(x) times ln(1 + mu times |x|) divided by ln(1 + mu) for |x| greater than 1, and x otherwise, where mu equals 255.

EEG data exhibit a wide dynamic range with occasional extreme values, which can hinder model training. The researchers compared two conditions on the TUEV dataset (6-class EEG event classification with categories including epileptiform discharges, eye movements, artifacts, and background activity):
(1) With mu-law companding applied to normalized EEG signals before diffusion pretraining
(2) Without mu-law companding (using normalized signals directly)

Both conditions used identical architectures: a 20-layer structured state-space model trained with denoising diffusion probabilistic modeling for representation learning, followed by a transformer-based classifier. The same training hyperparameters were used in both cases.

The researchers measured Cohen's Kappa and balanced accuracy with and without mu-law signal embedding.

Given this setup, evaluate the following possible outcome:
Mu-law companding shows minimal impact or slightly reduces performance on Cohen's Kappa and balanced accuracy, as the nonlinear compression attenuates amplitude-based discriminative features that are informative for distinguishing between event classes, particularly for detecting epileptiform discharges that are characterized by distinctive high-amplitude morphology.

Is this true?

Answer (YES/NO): NO